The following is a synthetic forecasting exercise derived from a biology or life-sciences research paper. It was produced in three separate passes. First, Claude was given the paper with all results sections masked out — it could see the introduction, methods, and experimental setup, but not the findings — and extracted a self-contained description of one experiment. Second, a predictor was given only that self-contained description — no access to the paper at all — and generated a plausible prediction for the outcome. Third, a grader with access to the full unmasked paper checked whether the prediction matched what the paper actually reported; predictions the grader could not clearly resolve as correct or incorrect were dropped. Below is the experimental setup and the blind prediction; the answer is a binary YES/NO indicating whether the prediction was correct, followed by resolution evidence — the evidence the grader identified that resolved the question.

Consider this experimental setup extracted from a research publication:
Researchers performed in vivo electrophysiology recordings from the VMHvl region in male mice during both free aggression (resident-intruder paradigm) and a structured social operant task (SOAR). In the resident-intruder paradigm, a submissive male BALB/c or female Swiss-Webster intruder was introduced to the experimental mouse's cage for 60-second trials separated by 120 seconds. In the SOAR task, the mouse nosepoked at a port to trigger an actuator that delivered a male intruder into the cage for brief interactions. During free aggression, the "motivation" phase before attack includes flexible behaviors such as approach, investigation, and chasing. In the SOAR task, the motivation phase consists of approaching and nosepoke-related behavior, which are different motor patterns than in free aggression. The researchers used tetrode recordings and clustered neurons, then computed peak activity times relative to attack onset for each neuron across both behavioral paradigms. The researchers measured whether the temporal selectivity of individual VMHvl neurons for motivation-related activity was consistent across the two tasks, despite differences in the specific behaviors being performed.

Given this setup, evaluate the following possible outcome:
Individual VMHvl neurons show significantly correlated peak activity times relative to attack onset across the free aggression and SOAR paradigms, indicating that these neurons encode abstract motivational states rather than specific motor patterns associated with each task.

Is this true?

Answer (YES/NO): YES